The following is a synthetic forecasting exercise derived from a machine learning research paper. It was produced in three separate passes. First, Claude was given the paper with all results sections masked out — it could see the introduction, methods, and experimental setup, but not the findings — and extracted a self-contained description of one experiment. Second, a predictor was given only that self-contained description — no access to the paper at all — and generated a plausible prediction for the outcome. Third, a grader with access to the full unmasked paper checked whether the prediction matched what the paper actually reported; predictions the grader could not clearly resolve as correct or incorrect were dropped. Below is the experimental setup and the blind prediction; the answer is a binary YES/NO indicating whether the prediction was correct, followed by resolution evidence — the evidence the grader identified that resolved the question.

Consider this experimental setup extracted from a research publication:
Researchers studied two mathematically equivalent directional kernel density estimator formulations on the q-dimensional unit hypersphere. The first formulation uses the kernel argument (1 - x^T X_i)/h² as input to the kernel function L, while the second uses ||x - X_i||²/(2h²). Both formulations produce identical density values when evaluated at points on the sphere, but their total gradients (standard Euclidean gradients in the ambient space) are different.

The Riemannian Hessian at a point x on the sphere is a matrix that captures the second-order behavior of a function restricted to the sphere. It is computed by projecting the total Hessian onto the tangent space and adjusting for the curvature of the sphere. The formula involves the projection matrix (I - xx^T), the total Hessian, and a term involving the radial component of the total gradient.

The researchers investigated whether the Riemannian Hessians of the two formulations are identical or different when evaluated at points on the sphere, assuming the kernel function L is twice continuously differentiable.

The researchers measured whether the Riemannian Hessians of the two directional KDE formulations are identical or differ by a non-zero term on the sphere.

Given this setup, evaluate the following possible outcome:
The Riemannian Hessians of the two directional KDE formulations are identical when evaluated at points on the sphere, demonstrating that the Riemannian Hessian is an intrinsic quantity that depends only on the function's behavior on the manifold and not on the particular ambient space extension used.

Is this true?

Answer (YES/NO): YES